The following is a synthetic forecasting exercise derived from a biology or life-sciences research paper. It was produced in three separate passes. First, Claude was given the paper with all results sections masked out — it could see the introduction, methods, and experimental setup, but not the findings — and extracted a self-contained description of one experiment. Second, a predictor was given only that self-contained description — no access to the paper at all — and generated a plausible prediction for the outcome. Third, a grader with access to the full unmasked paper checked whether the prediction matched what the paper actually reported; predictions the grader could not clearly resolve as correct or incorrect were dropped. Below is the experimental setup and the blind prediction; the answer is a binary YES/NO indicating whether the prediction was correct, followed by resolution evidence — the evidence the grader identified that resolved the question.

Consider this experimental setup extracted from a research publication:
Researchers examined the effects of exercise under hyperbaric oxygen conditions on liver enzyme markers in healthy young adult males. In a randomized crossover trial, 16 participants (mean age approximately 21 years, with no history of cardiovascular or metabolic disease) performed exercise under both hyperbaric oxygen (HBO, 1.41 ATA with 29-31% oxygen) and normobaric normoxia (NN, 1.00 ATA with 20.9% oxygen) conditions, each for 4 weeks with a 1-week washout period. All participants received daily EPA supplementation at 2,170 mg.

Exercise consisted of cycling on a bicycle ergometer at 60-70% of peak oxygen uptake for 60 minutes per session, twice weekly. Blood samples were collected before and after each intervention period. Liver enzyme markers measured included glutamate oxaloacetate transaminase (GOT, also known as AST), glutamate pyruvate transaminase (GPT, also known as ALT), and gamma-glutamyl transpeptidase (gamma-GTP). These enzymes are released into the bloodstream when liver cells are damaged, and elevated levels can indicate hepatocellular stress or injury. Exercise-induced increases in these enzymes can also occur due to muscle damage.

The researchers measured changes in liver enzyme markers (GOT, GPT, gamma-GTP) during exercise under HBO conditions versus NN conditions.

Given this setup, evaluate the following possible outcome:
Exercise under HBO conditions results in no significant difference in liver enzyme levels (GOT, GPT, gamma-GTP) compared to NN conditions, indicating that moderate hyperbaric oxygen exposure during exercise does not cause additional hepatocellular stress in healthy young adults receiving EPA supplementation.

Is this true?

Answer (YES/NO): YES